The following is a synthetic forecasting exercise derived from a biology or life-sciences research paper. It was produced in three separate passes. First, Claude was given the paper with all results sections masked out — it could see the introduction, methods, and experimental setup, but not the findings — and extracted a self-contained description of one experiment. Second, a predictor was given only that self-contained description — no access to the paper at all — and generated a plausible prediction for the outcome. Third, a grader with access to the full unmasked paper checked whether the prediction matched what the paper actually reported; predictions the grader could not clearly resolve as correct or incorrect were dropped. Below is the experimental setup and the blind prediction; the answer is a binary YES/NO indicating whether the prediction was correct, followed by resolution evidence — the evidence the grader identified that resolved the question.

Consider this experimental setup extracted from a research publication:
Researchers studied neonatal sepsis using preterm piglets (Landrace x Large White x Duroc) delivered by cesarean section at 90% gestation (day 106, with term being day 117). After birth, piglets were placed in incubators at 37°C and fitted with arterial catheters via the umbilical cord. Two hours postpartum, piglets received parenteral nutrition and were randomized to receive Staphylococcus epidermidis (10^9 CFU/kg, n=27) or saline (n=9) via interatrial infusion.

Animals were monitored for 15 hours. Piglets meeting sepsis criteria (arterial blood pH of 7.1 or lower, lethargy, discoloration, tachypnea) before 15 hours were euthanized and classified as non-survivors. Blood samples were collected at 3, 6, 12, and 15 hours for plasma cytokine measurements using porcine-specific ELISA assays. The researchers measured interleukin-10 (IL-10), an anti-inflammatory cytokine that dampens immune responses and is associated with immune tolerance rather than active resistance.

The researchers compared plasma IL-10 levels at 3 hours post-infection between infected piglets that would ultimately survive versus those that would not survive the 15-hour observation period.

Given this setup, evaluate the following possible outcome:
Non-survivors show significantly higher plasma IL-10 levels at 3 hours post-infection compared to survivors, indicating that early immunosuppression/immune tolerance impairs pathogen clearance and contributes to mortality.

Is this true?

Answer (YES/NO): YES